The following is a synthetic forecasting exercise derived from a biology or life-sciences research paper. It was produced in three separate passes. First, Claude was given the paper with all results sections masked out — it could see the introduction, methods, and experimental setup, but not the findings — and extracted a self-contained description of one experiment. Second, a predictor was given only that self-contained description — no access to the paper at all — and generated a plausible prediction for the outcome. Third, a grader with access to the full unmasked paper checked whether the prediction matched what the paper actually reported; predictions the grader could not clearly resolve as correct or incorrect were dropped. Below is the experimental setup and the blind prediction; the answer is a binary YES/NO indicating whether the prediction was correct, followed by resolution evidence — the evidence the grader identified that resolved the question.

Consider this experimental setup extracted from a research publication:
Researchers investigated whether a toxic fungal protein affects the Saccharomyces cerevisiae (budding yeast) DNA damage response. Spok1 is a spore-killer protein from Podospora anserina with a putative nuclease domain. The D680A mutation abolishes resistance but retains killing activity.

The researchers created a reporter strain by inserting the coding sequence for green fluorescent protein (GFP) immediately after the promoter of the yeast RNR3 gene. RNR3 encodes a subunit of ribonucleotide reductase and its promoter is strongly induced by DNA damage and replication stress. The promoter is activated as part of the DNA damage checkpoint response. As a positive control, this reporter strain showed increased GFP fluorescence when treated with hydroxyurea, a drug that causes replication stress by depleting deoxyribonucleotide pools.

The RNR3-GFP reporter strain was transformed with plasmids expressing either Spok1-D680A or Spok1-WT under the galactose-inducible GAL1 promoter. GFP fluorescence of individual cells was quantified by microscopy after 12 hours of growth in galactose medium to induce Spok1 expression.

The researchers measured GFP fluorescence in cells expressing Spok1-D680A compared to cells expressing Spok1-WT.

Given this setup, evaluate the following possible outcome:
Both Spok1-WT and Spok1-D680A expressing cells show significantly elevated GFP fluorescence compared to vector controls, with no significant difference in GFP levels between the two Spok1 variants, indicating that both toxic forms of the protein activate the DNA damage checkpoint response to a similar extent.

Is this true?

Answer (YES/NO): NO